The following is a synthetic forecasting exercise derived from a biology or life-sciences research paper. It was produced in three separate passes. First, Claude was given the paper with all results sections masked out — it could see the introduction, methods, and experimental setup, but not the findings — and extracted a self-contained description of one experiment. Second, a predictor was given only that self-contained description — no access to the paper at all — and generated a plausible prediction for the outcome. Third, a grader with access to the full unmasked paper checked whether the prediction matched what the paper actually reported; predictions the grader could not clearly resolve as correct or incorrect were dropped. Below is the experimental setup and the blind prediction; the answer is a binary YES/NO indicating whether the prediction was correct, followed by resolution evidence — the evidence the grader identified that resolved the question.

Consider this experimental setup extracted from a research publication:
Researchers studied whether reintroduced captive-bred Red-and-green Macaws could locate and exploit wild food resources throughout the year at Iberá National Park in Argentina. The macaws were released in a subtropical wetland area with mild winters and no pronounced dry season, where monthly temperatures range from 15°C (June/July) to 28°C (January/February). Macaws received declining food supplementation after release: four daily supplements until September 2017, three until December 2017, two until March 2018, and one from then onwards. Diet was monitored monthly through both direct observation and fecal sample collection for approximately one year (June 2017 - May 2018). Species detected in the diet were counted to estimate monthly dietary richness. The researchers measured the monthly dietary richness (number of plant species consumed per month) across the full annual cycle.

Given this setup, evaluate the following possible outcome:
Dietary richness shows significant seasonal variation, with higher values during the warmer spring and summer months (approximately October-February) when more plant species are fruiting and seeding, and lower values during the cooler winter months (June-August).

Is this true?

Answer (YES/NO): NO